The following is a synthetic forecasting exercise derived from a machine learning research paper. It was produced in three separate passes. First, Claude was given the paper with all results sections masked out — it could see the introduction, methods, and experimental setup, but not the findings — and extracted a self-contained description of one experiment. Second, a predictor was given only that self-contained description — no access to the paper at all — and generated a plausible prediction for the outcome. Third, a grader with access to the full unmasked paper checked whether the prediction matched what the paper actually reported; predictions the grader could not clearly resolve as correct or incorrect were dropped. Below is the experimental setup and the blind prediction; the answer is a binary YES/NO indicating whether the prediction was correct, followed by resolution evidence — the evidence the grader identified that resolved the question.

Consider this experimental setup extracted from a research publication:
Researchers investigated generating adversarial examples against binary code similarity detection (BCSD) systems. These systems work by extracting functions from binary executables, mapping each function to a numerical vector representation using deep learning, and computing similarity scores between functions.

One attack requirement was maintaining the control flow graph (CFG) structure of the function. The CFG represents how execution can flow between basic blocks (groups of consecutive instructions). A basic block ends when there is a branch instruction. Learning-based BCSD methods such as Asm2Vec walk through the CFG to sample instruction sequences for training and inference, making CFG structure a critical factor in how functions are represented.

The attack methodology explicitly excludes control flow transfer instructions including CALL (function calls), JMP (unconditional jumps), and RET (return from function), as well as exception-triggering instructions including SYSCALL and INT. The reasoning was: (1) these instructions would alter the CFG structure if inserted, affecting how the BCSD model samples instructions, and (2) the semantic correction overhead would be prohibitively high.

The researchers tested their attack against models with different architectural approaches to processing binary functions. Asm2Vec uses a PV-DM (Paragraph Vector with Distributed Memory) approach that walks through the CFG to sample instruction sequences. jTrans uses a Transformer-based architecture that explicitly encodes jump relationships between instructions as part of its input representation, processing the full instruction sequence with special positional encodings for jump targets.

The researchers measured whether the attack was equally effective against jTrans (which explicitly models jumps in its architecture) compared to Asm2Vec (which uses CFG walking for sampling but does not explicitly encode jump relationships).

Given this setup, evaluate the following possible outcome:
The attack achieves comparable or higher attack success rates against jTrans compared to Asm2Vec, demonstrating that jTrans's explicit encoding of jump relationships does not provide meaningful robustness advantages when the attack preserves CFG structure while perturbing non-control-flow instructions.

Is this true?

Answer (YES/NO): YES